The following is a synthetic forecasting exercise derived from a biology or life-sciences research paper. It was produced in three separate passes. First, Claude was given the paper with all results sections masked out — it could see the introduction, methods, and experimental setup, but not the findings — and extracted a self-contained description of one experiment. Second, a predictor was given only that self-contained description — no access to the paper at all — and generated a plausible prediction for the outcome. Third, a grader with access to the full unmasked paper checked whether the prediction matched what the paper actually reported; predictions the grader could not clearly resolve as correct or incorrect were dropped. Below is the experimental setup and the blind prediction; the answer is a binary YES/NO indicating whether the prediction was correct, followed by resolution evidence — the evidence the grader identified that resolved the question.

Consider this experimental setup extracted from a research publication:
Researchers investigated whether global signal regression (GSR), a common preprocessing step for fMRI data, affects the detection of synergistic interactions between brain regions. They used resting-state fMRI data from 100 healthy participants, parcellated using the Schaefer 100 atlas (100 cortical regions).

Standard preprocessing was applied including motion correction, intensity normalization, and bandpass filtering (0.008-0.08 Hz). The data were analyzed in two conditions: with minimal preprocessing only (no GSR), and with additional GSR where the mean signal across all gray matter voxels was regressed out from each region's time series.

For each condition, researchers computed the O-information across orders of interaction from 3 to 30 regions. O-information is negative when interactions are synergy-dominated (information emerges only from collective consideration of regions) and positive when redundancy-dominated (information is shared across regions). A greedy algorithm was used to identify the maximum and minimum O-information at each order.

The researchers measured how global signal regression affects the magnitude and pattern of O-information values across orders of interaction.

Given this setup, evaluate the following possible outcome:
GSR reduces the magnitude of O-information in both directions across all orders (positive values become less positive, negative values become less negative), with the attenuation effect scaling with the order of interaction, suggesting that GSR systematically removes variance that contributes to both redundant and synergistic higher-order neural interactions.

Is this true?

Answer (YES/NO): NO